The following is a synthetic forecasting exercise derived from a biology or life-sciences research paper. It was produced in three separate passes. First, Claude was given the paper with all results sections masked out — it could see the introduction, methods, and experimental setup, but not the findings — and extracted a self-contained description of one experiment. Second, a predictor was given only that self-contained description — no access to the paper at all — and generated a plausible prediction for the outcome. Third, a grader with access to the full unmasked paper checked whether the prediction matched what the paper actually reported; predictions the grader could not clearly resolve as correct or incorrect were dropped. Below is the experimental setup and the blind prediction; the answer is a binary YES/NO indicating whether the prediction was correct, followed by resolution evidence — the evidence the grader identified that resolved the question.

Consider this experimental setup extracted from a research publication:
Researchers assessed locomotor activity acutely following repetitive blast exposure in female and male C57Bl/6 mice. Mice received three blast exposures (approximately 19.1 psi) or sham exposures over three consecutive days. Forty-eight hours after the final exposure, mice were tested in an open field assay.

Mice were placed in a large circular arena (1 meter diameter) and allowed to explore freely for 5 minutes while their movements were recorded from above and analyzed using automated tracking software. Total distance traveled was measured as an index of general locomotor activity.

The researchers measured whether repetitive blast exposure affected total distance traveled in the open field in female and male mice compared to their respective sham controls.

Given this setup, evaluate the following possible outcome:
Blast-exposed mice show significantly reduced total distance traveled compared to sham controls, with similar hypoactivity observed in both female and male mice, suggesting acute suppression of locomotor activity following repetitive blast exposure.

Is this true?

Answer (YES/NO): YES